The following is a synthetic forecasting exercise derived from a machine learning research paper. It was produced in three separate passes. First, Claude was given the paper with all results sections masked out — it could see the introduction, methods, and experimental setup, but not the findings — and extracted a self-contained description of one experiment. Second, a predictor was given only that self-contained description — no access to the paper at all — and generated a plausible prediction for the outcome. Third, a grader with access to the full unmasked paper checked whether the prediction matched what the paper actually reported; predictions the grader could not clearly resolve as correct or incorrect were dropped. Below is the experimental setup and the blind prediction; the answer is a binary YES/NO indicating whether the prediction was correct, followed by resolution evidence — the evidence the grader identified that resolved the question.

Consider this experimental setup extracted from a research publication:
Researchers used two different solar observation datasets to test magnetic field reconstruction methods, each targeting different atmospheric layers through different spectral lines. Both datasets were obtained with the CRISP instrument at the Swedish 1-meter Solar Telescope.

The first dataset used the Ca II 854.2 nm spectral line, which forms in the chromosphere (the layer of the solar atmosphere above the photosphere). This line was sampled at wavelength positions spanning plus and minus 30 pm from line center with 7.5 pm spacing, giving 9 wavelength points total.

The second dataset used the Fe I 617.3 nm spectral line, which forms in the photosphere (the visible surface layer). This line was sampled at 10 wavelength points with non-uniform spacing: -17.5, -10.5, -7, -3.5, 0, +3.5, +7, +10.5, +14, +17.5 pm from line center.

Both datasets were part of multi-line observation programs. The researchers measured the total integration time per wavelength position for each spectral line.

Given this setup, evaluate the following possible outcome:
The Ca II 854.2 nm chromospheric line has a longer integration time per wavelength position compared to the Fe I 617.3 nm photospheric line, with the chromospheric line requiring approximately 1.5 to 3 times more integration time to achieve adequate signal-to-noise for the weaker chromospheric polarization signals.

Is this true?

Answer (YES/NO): NO